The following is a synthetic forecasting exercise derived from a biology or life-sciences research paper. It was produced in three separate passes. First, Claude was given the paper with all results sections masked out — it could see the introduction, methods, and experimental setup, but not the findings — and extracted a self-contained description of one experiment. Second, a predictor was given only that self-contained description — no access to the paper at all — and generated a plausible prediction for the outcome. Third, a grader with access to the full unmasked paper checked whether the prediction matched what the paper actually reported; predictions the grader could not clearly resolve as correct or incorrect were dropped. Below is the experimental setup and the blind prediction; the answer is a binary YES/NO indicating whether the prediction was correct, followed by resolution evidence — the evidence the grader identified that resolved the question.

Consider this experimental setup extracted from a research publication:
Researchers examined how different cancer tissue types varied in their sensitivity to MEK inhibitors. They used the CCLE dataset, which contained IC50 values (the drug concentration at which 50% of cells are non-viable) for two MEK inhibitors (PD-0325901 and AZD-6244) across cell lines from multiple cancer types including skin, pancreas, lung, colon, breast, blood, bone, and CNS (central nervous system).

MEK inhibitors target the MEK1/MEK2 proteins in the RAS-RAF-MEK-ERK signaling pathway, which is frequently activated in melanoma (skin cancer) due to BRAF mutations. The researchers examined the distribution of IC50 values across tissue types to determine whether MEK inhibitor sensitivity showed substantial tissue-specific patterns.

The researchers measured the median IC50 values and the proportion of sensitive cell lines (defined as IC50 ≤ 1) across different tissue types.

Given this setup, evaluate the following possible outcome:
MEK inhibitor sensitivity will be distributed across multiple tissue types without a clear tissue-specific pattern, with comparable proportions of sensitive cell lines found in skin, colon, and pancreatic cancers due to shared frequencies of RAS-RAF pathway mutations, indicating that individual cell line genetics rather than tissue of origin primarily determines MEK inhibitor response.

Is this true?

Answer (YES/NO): NO